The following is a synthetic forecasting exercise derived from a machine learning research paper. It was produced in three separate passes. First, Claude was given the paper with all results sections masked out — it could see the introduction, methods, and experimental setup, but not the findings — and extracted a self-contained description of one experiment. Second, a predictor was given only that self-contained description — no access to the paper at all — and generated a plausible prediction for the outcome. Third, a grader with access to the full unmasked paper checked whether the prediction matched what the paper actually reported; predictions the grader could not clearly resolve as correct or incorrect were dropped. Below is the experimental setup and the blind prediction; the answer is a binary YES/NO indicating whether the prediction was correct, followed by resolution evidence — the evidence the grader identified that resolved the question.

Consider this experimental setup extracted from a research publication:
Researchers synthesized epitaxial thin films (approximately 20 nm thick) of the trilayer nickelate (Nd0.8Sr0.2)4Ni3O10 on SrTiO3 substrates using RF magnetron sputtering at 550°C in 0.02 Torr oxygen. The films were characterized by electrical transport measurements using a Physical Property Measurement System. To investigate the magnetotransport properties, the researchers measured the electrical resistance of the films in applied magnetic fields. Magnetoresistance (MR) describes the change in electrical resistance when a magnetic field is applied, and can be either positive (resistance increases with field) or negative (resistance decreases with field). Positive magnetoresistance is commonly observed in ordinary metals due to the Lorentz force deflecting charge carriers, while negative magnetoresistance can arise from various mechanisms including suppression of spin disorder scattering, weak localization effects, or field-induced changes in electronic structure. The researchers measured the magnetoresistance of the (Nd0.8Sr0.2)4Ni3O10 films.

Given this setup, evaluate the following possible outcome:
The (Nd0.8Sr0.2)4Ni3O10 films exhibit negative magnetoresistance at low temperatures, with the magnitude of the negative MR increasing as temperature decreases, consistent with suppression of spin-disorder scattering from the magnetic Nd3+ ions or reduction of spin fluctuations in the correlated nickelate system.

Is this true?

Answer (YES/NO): NO